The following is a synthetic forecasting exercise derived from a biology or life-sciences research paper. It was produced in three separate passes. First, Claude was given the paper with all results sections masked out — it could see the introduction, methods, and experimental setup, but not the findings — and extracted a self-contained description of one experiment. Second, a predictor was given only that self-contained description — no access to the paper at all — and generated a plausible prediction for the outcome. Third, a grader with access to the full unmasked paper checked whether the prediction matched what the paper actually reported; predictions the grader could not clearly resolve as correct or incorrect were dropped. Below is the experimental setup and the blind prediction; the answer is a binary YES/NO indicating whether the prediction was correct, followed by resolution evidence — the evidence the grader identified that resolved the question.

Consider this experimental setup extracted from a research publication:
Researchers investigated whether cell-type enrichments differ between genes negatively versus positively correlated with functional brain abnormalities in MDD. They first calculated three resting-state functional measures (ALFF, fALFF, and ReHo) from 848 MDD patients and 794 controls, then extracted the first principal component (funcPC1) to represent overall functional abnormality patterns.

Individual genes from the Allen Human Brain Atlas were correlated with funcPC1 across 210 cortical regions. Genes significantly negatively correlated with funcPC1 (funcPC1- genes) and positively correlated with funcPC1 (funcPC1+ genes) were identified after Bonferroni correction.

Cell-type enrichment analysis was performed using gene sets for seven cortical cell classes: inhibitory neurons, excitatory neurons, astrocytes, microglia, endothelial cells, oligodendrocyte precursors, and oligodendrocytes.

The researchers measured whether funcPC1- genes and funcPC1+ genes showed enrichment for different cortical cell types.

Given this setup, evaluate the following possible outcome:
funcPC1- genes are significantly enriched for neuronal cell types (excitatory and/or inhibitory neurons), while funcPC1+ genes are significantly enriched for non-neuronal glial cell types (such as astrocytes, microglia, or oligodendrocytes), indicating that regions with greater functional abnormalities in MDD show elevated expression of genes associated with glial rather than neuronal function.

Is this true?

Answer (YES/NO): NO